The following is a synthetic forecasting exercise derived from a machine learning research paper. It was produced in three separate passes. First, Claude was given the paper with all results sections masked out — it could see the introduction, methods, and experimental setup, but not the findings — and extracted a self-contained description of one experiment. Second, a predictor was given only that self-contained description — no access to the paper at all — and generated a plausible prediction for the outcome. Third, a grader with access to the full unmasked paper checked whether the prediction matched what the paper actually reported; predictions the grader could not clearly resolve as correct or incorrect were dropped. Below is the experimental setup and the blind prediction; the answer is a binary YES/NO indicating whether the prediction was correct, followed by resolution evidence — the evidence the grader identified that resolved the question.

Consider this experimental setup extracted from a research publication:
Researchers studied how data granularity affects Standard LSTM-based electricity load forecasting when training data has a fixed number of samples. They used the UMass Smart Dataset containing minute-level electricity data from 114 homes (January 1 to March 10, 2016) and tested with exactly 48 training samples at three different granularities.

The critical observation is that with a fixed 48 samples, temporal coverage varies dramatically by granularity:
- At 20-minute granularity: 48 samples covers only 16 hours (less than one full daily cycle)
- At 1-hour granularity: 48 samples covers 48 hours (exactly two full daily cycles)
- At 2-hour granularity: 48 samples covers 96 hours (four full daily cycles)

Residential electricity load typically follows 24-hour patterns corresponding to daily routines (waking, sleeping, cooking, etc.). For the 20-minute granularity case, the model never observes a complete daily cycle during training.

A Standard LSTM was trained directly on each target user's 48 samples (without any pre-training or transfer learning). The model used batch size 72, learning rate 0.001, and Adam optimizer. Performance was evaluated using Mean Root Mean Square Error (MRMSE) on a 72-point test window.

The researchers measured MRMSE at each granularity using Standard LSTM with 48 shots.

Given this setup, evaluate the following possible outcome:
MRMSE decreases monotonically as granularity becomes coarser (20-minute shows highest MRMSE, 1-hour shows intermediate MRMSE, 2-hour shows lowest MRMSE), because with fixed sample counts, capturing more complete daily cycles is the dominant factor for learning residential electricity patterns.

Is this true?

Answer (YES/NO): NO